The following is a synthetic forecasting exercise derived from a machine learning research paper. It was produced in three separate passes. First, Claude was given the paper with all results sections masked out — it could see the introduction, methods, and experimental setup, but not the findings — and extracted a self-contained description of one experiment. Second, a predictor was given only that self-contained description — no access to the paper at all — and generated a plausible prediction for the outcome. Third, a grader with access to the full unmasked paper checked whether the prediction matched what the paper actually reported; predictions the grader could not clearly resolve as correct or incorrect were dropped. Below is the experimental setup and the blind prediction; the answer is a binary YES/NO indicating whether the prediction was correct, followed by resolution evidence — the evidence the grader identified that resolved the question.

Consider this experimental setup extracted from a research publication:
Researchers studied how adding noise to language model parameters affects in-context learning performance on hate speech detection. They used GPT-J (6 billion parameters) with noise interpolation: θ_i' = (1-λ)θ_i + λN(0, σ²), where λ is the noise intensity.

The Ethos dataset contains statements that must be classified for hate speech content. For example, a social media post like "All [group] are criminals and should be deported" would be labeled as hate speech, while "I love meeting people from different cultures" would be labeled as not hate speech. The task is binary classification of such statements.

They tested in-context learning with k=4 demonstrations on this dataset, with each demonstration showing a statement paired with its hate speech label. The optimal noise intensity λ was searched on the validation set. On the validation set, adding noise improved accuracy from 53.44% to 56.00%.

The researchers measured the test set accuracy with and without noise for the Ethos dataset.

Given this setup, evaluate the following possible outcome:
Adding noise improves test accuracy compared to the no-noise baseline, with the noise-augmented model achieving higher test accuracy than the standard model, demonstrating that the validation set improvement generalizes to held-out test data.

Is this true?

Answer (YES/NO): NO